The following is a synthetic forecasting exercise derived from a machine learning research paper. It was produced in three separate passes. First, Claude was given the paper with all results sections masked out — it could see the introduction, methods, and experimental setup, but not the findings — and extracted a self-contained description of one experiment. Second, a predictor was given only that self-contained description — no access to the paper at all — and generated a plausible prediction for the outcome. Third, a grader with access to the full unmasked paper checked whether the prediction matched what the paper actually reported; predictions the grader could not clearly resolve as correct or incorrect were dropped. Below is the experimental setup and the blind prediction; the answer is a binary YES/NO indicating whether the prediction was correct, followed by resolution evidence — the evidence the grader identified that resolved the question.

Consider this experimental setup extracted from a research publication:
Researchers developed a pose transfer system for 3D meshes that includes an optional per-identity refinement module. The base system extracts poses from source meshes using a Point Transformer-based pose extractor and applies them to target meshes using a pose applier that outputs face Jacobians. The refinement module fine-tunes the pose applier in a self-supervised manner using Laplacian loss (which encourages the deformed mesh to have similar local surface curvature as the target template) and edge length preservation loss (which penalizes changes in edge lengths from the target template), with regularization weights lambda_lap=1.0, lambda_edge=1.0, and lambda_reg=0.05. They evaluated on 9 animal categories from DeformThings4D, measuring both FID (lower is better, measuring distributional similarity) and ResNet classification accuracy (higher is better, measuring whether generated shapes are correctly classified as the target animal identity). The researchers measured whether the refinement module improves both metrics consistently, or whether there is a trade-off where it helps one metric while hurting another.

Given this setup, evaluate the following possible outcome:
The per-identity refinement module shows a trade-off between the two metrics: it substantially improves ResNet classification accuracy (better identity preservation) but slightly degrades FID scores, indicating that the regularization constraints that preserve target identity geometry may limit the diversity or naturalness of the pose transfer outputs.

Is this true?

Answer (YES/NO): NO